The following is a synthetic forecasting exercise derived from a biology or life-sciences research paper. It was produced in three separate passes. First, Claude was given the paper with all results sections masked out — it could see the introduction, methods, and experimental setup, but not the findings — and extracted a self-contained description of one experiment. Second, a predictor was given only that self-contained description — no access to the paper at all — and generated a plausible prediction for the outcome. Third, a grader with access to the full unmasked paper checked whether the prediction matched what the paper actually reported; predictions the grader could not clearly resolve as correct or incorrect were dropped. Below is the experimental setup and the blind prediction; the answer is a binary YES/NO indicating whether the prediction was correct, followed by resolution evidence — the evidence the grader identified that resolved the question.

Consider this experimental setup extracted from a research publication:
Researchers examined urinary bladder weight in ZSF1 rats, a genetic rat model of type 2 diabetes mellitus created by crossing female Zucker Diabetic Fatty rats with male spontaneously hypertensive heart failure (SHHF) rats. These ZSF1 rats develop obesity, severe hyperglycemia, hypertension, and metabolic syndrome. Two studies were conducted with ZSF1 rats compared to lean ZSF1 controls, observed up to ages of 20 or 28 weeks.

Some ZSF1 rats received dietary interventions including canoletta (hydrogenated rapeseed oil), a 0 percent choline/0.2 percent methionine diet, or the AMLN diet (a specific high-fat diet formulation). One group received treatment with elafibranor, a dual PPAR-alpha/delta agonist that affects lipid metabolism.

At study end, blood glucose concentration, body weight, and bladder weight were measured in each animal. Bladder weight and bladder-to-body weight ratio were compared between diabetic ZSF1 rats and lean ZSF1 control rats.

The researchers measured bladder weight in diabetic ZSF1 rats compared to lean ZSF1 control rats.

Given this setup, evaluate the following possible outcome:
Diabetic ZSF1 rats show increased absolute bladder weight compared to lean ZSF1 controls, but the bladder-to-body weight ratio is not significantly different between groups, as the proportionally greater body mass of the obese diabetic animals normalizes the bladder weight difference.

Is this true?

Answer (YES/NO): NO